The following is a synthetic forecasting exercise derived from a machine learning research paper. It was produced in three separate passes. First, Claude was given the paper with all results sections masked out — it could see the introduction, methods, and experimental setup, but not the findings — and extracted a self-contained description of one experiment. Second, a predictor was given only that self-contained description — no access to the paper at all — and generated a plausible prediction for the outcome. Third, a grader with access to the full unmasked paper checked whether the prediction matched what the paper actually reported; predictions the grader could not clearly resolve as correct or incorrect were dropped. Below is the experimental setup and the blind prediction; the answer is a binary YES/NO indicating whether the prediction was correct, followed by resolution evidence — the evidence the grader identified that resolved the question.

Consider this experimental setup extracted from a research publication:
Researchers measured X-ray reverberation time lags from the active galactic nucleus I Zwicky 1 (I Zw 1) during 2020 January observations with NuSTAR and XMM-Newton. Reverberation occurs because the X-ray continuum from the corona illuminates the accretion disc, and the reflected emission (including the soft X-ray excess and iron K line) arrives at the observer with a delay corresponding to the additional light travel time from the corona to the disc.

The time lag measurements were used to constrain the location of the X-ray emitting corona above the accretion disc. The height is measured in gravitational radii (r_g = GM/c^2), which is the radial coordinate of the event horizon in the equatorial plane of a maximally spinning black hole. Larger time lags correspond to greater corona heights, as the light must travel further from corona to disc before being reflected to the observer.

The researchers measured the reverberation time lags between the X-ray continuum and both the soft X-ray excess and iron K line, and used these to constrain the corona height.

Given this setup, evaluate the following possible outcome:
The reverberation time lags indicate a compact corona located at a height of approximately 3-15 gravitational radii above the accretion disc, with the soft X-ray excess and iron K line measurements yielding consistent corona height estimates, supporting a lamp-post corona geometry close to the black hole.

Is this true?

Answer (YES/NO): NO